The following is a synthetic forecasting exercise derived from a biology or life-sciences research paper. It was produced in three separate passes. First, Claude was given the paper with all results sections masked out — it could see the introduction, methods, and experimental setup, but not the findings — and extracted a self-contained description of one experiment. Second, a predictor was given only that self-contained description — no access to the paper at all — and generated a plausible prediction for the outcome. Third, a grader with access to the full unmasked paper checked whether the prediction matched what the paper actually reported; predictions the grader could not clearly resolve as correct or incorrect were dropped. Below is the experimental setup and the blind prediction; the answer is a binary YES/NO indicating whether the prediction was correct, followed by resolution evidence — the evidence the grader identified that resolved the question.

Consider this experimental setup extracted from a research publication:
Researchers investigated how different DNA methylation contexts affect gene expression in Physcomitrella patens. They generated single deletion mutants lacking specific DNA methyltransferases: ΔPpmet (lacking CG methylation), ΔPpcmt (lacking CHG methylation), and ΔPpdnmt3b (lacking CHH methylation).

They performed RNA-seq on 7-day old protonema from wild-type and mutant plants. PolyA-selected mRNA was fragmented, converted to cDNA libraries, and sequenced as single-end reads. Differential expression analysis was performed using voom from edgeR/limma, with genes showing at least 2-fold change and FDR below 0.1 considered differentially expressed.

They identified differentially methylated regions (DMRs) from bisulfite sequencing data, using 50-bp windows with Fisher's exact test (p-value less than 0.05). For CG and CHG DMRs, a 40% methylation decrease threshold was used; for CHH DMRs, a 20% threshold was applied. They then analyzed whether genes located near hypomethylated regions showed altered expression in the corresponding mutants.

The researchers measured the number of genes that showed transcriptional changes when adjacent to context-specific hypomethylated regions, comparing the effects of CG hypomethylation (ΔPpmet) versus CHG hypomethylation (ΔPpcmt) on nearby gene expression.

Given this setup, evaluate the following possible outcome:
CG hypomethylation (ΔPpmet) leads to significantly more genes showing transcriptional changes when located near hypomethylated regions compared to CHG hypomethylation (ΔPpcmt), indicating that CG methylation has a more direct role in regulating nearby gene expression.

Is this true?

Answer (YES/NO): NO